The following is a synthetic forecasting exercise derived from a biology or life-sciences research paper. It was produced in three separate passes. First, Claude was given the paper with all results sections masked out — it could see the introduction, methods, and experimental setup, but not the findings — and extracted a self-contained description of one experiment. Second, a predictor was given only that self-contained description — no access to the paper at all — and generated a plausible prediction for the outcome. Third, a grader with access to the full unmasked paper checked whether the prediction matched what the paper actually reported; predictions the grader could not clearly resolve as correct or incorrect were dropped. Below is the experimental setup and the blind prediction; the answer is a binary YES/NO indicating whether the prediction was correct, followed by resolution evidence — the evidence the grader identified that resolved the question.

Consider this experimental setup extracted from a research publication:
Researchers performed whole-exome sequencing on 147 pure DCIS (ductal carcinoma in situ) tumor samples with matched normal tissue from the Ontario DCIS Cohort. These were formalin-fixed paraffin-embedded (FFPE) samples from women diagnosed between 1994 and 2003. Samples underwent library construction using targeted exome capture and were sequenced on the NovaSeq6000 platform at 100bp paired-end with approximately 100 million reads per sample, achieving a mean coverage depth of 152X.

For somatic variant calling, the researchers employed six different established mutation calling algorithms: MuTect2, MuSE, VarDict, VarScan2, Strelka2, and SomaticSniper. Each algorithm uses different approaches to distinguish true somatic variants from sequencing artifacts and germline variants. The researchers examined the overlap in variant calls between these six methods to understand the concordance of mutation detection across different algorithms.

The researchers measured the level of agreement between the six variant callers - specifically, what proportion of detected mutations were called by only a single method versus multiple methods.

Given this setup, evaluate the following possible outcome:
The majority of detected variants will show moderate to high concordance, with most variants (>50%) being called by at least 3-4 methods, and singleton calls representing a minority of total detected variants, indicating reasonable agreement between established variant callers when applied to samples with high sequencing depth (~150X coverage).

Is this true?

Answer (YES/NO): NO